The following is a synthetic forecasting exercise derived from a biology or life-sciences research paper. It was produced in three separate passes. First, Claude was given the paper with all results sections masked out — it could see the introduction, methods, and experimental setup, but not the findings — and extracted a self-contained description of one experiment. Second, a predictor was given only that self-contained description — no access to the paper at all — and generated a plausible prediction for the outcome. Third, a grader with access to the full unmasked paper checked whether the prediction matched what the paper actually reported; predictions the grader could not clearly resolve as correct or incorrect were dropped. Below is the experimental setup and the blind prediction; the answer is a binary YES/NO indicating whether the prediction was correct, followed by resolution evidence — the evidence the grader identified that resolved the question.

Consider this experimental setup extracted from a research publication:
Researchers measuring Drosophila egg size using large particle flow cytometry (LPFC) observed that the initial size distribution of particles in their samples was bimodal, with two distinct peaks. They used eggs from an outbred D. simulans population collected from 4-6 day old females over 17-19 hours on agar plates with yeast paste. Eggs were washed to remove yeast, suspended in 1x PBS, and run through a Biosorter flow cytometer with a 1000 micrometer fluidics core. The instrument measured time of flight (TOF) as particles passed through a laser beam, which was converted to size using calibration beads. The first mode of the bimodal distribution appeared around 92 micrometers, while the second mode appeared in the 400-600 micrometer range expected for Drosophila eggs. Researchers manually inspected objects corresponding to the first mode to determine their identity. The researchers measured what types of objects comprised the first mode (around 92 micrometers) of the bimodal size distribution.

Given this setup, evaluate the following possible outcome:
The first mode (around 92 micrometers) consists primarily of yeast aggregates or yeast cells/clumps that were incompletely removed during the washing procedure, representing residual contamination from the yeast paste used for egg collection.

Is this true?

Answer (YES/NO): NO